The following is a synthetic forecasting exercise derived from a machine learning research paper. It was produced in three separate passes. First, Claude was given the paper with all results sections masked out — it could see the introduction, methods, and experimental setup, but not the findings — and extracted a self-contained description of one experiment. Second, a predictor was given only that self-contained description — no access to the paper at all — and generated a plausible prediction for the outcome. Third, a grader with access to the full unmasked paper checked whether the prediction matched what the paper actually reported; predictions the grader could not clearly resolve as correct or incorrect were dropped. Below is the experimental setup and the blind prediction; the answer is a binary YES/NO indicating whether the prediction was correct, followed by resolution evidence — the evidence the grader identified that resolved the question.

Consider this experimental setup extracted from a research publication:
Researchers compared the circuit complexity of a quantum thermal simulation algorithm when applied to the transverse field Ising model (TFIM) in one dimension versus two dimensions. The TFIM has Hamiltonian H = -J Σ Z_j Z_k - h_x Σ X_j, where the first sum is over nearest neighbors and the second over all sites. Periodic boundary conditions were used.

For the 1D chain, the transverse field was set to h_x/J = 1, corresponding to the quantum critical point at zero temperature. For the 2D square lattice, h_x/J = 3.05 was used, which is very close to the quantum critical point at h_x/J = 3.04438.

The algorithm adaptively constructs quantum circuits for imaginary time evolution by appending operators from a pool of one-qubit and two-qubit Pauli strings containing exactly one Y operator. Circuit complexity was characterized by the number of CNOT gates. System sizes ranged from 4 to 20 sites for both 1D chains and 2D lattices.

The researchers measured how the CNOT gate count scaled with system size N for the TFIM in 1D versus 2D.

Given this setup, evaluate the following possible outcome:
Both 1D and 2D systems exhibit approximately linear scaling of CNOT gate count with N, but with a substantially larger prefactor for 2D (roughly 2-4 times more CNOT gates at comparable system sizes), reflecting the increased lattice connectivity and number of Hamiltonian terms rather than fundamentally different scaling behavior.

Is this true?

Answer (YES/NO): NO